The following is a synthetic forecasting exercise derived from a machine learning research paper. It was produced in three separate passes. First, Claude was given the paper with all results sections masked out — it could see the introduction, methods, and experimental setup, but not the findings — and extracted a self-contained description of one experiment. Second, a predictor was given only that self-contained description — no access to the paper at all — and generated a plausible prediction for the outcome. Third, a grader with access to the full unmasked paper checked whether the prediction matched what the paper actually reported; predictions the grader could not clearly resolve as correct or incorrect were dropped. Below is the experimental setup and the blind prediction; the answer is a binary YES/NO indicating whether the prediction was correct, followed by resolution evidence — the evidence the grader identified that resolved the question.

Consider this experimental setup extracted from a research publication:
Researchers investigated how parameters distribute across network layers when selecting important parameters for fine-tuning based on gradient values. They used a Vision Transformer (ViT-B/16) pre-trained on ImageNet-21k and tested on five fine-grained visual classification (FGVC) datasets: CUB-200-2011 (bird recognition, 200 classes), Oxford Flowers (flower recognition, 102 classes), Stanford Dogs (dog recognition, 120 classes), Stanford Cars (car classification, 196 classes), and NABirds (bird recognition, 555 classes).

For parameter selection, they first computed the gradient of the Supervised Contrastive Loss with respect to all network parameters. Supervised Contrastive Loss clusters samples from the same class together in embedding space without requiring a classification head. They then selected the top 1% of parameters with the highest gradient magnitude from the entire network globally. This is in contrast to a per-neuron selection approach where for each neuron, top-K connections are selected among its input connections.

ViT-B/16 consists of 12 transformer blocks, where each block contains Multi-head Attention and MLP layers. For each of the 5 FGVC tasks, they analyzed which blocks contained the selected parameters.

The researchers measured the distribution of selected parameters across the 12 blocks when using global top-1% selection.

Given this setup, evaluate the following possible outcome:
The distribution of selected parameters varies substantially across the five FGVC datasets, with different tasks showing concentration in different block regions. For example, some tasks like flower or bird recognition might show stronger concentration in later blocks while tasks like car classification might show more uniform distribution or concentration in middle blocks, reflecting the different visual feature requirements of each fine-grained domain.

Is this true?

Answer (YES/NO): NO